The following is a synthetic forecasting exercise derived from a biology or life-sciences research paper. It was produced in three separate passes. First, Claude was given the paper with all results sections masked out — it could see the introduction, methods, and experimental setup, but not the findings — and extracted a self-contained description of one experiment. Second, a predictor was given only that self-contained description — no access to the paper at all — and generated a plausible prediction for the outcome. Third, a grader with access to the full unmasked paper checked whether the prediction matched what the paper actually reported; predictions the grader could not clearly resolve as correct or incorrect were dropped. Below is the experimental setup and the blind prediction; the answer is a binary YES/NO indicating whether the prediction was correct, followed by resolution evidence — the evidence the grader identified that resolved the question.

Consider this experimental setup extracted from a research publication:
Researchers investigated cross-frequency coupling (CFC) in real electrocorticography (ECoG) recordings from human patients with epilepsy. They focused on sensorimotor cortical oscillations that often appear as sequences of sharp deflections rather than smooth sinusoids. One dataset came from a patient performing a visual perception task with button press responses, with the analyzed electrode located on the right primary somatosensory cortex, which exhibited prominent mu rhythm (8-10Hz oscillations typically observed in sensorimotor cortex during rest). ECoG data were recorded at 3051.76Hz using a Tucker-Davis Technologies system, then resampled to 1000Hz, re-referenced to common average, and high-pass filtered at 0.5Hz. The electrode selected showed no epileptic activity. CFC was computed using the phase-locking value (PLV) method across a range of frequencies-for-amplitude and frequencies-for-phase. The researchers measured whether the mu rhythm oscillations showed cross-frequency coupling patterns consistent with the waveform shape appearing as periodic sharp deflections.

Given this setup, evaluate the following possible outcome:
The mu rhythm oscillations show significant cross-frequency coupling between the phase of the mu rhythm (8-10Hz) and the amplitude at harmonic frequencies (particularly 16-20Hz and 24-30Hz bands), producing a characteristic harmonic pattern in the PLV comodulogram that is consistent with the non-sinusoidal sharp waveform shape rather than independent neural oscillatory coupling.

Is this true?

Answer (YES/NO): NO